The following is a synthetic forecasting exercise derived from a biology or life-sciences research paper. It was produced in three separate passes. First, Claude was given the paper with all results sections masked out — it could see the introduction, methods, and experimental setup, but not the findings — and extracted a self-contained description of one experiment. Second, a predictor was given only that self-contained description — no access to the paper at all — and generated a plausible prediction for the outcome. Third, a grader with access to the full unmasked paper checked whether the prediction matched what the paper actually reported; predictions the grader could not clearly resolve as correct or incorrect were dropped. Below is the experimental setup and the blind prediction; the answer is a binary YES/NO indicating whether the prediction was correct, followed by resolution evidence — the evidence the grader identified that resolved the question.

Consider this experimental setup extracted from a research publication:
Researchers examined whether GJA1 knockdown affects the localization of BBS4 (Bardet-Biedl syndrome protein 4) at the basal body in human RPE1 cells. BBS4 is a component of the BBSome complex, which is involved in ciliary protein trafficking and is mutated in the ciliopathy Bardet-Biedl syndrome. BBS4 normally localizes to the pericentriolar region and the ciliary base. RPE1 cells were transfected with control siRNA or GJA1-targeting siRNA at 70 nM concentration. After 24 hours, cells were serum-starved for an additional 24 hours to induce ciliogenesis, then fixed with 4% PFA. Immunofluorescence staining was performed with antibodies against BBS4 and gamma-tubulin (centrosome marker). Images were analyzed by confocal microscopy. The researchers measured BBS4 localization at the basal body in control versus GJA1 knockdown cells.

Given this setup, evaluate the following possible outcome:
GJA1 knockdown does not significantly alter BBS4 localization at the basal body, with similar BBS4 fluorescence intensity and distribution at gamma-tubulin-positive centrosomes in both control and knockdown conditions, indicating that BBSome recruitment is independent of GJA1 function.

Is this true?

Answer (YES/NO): NO